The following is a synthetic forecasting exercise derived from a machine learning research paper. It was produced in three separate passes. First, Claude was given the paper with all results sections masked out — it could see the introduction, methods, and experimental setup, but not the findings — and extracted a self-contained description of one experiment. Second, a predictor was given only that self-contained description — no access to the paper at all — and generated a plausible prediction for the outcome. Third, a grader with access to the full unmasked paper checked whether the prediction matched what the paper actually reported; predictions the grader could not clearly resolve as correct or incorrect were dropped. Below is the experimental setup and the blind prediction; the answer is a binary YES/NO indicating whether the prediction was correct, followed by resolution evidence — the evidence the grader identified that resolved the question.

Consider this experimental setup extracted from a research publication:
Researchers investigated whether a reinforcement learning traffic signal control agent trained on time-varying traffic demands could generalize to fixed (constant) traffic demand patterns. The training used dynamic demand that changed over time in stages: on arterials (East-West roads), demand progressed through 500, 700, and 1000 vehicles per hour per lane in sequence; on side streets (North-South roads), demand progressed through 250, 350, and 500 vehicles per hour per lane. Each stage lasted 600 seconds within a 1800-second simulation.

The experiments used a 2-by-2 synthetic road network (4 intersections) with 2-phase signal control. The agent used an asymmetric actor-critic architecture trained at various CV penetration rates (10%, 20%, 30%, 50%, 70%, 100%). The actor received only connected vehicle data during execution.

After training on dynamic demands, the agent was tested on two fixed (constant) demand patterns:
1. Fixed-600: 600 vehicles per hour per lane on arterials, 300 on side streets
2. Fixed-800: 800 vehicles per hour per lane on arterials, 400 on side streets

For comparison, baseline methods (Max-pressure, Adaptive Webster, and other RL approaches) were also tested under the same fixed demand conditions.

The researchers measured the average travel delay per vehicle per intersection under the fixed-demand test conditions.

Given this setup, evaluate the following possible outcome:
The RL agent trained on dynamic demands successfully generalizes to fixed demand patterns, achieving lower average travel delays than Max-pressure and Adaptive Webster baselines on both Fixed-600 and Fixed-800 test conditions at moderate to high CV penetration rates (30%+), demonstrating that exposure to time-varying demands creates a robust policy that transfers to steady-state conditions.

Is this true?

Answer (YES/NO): NO